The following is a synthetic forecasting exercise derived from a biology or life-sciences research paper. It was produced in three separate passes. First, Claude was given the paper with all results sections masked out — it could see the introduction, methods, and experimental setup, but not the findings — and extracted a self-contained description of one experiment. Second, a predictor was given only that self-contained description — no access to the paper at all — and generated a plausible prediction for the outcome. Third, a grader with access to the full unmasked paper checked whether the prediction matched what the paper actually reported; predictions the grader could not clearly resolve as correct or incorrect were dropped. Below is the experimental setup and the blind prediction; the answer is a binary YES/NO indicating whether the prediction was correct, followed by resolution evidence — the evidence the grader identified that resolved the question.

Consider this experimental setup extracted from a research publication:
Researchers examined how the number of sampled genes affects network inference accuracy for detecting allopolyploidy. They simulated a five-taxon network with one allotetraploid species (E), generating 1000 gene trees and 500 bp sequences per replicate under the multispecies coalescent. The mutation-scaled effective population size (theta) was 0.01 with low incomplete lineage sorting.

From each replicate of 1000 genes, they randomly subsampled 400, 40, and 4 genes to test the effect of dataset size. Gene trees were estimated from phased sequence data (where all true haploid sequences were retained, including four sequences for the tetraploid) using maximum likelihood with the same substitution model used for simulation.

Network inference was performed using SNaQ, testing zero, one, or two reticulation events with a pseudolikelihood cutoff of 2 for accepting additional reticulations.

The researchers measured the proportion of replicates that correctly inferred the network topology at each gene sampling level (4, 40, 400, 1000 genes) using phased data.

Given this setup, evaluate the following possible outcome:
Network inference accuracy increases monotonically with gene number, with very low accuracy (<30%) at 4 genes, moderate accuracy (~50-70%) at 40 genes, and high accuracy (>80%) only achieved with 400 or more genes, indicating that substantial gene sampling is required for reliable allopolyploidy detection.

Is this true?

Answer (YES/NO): NO